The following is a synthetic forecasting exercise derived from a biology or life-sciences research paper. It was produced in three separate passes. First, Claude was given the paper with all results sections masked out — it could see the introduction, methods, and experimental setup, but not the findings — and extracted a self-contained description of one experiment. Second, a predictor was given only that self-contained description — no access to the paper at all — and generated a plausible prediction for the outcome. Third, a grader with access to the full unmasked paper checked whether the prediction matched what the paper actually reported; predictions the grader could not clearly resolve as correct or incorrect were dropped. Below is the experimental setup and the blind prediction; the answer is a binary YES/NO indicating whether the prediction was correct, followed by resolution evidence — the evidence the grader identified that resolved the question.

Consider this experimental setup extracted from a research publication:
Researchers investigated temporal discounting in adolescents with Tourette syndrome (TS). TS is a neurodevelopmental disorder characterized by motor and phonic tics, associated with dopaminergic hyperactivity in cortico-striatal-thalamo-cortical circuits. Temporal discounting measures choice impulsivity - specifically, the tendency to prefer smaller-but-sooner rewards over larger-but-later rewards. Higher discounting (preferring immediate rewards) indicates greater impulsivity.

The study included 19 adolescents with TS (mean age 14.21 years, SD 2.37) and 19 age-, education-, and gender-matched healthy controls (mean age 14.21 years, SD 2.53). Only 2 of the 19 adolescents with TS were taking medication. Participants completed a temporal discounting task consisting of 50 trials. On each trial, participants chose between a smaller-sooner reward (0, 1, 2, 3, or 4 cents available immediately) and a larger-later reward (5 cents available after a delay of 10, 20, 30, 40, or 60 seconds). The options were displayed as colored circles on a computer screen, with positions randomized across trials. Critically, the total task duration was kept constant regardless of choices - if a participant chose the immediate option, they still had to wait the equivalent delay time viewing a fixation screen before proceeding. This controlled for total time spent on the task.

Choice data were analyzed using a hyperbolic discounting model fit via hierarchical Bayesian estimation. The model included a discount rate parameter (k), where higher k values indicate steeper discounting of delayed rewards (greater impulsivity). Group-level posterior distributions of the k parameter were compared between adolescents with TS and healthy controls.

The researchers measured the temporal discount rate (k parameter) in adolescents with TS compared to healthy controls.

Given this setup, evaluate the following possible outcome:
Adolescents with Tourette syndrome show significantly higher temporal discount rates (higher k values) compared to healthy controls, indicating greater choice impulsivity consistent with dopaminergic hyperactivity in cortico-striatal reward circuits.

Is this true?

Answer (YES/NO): NO